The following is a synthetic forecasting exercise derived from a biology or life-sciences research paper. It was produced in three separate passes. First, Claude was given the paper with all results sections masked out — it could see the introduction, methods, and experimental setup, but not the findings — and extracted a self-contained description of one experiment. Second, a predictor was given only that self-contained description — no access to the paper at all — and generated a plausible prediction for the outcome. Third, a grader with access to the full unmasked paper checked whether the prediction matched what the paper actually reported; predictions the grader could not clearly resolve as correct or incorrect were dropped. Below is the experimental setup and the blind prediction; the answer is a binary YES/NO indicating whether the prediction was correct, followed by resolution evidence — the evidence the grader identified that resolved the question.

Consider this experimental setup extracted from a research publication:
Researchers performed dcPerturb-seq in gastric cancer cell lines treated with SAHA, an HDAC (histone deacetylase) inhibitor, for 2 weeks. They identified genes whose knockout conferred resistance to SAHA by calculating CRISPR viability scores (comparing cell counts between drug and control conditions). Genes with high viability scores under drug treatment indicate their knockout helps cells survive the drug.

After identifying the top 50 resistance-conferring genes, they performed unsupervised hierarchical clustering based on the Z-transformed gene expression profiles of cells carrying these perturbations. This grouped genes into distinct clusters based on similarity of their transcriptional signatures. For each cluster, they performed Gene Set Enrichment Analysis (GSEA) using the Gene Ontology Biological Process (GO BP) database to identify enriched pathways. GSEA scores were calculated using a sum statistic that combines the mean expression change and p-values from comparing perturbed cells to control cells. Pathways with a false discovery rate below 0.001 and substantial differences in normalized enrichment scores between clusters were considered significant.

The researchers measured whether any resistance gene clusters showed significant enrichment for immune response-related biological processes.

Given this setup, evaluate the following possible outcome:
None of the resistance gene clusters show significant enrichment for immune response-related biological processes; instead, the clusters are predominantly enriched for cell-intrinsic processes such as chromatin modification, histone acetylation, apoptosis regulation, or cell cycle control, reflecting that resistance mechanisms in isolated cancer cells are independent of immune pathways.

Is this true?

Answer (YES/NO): NO